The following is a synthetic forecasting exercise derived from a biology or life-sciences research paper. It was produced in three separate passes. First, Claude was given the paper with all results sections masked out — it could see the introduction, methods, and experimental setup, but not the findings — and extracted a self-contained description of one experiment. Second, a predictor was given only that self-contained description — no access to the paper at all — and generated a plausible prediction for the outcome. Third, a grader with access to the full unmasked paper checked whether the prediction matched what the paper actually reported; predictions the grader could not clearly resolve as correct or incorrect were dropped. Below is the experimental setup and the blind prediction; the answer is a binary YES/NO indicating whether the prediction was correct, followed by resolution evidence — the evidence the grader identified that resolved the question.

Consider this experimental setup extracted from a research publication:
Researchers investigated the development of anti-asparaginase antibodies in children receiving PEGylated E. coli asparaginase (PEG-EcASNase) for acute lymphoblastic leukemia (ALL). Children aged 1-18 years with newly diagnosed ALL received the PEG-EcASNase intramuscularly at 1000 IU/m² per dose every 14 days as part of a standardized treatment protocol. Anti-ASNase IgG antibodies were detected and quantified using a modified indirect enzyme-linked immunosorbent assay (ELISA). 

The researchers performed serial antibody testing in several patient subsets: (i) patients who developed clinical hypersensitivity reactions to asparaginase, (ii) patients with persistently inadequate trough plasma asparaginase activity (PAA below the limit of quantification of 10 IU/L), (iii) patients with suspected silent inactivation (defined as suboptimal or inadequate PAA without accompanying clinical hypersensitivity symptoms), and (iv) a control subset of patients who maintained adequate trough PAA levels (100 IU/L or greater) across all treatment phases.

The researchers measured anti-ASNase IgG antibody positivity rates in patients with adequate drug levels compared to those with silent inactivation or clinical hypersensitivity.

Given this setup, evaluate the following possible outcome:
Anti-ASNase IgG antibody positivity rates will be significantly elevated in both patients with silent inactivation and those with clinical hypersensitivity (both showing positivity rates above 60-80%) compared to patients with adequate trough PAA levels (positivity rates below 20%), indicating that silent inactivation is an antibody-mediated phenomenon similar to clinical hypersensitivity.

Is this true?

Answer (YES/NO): NO